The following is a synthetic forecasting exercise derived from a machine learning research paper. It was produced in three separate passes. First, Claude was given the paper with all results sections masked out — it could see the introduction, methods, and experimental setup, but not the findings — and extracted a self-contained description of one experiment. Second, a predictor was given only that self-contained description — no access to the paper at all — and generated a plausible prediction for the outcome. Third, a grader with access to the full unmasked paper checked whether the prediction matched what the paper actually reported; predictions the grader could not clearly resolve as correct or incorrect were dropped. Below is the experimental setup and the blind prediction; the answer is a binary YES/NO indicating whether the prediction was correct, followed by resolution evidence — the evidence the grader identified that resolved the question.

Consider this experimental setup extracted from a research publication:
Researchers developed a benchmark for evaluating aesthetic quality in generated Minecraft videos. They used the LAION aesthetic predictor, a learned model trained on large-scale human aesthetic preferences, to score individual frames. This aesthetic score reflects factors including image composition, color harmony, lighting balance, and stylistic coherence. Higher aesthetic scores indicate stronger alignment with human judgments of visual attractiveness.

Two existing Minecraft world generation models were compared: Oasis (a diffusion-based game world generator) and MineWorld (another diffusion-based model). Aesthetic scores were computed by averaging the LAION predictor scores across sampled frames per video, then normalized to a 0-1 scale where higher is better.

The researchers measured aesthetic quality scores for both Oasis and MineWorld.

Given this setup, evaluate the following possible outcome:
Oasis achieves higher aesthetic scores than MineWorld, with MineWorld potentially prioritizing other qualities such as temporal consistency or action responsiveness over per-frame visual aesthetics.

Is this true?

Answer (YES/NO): YES